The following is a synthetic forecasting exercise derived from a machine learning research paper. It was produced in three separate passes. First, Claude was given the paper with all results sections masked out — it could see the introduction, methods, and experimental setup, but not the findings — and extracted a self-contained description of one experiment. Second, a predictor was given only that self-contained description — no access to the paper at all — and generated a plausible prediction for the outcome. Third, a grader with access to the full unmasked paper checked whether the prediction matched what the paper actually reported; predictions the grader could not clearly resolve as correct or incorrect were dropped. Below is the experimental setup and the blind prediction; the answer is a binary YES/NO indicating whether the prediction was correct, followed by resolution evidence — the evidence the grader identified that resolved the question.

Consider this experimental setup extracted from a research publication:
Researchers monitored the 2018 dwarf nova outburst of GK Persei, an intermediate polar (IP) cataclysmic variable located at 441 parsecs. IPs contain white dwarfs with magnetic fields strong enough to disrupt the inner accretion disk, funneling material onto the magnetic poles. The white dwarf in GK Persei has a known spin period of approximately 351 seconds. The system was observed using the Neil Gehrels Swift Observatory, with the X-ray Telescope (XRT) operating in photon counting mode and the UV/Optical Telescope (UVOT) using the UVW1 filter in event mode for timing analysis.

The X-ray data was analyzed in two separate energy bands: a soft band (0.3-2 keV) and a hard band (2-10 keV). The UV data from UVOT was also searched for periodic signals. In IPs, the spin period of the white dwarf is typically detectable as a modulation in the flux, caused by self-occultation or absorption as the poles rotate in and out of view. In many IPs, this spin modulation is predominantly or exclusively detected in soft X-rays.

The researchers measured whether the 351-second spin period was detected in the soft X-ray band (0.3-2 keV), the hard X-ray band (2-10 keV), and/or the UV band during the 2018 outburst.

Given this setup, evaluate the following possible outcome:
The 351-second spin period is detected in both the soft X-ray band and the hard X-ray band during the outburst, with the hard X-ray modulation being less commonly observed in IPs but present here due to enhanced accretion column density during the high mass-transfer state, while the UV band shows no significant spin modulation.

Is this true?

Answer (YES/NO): NO